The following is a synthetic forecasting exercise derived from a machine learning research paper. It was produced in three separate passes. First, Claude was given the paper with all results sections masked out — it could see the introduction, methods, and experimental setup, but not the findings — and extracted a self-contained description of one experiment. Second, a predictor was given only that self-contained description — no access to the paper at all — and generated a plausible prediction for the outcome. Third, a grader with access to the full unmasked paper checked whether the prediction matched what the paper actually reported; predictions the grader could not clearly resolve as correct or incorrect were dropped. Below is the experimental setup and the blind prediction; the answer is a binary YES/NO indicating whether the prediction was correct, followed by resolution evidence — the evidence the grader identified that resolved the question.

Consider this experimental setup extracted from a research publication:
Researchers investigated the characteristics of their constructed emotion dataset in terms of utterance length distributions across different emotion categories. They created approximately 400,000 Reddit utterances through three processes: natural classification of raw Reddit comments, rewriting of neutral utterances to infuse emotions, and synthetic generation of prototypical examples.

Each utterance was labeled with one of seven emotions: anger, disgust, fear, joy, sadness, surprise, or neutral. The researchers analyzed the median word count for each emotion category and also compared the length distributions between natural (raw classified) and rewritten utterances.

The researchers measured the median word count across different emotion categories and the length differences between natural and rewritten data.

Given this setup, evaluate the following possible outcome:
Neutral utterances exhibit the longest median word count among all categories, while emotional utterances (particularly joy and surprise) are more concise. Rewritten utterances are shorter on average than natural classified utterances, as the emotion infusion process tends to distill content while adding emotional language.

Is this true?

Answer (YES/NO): NO